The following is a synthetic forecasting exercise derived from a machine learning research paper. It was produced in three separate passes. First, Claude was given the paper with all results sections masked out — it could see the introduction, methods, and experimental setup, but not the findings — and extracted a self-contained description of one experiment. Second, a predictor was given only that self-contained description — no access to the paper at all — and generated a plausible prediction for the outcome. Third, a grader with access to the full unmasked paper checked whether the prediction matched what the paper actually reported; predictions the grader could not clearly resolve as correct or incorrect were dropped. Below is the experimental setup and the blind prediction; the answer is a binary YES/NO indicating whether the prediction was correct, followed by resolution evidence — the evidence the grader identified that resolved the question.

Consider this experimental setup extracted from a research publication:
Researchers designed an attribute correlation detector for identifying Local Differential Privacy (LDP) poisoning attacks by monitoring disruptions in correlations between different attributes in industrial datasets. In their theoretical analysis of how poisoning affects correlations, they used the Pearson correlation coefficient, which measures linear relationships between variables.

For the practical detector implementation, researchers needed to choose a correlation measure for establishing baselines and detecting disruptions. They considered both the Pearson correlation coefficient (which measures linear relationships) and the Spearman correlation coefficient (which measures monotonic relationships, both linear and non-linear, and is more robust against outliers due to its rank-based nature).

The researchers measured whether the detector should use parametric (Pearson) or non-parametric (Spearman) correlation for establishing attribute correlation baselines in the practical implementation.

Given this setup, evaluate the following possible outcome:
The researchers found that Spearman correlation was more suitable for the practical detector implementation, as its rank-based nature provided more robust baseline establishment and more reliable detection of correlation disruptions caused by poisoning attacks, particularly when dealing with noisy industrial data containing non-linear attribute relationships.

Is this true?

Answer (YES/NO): YES